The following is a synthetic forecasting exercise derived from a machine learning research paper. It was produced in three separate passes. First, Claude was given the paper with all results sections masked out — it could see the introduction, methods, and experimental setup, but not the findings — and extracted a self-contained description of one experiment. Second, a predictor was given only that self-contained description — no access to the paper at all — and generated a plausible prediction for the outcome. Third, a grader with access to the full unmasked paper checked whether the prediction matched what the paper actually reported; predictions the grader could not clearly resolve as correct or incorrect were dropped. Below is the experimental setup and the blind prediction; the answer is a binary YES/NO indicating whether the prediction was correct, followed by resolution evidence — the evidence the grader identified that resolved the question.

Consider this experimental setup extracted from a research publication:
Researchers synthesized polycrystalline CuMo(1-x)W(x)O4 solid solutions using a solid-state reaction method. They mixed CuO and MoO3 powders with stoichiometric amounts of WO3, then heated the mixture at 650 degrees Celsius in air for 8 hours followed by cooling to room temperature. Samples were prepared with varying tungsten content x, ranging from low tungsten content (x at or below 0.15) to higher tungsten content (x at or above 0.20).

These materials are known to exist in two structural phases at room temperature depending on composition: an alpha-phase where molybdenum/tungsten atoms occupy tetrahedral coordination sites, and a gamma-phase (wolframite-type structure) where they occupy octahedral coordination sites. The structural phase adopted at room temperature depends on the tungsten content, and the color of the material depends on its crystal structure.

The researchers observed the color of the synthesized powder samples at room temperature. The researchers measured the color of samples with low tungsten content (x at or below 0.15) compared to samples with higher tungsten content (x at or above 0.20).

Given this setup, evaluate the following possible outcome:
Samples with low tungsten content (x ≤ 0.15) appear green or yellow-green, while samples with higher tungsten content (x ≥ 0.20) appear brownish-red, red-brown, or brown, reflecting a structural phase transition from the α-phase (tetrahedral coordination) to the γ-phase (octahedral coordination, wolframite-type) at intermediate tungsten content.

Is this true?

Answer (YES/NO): YES